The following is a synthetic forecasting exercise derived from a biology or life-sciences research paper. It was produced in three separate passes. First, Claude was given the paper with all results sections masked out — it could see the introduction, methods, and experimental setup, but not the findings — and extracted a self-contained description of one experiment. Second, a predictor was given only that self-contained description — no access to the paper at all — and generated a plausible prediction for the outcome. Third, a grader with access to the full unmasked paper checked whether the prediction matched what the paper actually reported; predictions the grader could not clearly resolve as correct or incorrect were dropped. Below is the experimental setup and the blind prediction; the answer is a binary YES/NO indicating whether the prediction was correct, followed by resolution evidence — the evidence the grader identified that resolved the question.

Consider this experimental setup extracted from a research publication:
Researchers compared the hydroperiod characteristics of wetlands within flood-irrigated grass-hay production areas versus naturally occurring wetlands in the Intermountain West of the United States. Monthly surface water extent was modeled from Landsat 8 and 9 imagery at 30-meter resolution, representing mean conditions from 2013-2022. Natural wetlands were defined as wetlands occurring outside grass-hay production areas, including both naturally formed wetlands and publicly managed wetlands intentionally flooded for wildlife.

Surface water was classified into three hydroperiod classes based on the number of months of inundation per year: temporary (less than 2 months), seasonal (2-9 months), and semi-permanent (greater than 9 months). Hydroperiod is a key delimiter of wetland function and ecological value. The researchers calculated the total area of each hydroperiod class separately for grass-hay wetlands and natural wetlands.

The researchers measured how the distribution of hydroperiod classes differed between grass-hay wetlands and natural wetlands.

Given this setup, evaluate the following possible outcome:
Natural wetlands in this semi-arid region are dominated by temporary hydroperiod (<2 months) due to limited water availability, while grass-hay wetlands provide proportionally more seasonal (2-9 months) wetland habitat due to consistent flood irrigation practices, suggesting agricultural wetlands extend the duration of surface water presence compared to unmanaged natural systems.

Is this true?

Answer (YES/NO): NO